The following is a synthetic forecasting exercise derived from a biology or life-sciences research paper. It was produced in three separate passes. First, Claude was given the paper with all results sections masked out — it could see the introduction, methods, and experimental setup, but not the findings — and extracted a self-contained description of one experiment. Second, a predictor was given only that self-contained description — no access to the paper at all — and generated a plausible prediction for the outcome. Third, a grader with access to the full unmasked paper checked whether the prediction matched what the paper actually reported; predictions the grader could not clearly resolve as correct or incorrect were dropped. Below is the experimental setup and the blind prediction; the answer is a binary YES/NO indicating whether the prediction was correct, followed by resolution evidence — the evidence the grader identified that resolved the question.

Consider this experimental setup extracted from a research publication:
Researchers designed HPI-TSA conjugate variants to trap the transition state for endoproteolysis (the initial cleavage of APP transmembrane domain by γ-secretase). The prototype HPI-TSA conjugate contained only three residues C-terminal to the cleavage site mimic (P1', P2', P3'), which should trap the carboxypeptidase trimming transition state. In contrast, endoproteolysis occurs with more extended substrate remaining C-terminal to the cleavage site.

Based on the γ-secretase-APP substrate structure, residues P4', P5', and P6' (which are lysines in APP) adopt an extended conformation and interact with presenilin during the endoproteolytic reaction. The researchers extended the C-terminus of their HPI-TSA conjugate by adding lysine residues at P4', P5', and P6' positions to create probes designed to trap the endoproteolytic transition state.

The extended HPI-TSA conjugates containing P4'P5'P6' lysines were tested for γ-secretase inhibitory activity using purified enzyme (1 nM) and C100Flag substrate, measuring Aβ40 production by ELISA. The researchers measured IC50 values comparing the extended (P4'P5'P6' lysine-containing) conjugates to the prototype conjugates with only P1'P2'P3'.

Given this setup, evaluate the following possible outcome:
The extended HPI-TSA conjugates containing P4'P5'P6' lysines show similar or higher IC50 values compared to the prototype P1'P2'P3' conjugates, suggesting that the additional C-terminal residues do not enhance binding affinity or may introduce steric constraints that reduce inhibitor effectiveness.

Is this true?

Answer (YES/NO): YES